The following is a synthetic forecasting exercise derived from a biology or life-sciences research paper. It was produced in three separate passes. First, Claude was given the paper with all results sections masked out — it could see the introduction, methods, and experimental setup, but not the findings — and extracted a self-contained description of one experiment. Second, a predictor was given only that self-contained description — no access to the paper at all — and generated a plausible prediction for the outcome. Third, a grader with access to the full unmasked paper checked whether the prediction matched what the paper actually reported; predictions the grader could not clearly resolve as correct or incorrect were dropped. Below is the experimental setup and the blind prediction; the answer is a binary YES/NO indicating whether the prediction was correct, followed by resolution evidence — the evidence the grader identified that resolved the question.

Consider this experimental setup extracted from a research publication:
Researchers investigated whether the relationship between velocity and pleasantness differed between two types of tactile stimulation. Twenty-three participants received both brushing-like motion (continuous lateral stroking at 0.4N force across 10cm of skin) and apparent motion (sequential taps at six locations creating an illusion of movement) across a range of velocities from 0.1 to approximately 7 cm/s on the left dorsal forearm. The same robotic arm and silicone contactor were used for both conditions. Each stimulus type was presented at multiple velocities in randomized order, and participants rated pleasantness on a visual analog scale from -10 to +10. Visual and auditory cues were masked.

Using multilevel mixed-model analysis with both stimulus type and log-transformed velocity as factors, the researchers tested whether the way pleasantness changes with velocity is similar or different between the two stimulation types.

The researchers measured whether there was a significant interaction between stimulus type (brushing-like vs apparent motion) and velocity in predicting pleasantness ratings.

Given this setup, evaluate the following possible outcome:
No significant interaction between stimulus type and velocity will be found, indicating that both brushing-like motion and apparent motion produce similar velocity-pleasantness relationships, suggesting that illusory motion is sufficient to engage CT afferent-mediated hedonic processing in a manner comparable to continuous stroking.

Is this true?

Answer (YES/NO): NO